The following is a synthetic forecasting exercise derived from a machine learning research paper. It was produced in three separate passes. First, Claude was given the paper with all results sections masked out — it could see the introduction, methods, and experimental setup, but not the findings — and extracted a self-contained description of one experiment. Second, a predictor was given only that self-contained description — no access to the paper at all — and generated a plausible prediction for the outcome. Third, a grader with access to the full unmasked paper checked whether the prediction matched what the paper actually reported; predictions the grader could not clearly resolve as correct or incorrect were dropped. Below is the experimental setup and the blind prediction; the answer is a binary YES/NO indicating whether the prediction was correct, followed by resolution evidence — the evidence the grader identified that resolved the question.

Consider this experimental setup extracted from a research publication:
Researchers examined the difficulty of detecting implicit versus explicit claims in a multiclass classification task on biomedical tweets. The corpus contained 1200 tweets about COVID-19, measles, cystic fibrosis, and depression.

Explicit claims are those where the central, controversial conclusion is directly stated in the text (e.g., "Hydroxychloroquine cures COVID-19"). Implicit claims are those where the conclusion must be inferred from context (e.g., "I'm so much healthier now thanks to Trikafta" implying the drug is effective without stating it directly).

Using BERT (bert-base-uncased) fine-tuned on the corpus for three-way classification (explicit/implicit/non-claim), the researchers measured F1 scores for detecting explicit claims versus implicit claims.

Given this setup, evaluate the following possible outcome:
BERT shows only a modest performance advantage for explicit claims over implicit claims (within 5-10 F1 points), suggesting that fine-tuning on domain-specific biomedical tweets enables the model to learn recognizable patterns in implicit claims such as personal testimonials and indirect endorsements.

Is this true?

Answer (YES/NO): NO